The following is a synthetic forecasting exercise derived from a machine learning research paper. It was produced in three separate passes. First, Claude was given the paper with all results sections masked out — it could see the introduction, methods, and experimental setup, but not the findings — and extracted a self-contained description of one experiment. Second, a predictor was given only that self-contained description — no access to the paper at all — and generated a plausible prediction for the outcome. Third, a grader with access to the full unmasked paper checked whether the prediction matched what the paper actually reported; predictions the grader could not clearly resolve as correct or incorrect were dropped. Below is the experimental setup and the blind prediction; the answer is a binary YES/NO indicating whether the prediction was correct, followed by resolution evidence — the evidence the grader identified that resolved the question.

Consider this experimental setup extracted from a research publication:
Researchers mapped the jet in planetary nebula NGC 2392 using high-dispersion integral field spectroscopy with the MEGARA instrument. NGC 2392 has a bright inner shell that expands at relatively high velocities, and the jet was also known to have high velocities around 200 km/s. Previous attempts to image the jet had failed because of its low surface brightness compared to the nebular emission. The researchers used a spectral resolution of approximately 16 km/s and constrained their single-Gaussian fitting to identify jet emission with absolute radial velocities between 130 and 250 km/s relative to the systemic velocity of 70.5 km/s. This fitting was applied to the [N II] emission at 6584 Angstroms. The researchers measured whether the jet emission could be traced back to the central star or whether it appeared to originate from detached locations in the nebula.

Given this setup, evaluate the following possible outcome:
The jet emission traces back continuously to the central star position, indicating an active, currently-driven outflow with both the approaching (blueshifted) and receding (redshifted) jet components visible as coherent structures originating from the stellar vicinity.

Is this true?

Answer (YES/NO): YES